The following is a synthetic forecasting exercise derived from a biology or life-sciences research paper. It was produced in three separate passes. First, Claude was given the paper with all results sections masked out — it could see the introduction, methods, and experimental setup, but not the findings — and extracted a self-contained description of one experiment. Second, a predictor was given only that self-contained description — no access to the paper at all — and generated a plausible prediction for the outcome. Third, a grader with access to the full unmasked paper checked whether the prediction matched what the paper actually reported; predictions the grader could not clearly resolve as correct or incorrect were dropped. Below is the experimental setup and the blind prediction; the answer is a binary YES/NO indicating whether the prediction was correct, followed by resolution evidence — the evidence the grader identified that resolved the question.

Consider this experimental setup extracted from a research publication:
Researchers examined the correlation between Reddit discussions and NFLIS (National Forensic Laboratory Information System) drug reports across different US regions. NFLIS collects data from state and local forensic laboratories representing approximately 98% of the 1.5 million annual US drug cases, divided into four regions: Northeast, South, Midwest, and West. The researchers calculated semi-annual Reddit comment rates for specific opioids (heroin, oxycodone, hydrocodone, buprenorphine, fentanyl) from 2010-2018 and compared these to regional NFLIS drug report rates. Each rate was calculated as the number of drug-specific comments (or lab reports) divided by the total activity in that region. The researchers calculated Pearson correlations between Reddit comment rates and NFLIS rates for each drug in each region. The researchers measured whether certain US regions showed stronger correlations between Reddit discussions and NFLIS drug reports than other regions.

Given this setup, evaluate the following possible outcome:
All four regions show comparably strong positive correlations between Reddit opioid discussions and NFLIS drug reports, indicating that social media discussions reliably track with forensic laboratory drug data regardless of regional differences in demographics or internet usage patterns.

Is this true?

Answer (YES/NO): NO